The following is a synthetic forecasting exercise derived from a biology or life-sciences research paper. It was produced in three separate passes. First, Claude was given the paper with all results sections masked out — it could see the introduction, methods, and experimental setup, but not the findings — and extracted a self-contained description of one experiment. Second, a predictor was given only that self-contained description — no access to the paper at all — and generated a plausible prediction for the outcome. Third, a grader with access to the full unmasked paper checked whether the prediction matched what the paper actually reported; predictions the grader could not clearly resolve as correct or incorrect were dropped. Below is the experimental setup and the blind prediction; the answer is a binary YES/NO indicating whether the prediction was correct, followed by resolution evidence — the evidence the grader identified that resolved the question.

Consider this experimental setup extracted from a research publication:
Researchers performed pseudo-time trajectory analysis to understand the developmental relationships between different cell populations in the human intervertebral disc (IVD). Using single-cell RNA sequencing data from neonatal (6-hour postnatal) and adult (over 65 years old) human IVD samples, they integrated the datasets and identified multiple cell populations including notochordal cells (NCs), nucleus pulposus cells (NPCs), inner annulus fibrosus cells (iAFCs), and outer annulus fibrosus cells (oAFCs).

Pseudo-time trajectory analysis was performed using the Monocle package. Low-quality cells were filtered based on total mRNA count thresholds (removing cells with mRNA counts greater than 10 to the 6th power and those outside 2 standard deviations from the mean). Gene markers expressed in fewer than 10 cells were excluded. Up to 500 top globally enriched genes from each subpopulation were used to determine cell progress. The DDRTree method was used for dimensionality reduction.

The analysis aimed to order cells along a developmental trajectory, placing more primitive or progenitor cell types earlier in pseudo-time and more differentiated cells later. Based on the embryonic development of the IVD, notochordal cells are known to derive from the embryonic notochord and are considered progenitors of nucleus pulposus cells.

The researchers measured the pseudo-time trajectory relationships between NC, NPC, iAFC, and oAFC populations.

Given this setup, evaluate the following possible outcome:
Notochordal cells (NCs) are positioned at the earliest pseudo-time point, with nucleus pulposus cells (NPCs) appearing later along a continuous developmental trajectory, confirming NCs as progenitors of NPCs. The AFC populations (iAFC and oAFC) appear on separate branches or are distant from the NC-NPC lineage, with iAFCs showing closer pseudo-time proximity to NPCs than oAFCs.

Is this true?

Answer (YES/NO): NO